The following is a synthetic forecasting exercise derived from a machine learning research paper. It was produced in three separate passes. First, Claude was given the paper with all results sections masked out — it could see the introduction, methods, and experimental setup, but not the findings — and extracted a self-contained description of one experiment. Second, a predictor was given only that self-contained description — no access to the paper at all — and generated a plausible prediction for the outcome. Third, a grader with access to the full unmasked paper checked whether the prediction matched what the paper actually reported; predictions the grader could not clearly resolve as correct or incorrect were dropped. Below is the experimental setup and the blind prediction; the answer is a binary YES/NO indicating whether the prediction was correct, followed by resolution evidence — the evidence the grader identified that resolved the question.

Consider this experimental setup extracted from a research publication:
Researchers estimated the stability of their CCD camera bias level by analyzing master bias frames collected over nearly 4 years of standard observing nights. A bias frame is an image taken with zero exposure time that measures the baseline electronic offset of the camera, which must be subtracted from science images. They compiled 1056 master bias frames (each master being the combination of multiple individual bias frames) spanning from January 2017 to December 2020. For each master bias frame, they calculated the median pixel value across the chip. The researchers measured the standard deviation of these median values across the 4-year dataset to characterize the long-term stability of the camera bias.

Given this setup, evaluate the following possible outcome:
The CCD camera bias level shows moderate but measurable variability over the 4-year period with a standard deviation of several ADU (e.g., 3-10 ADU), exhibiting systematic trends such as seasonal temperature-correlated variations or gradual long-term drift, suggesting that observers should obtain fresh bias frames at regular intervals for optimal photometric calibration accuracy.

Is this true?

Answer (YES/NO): NO